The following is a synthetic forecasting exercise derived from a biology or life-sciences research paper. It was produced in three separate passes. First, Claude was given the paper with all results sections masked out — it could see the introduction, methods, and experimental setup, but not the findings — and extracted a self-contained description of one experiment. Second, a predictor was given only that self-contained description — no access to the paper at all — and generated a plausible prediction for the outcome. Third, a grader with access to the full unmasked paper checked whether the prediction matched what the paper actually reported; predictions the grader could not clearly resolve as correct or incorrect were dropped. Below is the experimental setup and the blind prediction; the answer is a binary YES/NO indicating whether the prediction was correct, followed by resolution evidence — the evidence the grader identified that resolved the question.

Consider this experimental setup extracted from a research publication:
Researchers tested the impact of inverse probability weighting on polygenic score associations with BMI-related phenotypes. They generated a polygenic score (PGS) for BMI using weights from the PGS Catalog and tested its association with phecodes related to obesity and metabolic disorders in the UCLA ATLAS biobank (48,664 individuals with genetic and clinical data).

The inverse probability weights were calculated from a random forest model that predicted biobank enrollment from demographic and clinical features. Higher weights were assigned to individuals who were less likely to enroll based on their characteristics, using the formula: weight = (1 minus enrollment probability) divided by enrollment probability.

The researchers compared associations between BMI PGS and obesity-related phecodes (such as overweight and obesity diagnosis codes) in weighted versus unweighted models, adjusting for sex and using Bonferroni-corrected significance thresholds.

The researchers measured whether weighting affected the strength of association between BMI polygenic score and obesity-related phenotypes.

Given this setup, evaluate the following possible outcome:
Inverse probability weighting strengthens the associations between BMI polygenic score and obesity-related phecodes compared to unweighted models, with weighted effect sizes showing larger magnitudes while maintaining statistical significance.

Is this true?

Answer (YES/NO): NO